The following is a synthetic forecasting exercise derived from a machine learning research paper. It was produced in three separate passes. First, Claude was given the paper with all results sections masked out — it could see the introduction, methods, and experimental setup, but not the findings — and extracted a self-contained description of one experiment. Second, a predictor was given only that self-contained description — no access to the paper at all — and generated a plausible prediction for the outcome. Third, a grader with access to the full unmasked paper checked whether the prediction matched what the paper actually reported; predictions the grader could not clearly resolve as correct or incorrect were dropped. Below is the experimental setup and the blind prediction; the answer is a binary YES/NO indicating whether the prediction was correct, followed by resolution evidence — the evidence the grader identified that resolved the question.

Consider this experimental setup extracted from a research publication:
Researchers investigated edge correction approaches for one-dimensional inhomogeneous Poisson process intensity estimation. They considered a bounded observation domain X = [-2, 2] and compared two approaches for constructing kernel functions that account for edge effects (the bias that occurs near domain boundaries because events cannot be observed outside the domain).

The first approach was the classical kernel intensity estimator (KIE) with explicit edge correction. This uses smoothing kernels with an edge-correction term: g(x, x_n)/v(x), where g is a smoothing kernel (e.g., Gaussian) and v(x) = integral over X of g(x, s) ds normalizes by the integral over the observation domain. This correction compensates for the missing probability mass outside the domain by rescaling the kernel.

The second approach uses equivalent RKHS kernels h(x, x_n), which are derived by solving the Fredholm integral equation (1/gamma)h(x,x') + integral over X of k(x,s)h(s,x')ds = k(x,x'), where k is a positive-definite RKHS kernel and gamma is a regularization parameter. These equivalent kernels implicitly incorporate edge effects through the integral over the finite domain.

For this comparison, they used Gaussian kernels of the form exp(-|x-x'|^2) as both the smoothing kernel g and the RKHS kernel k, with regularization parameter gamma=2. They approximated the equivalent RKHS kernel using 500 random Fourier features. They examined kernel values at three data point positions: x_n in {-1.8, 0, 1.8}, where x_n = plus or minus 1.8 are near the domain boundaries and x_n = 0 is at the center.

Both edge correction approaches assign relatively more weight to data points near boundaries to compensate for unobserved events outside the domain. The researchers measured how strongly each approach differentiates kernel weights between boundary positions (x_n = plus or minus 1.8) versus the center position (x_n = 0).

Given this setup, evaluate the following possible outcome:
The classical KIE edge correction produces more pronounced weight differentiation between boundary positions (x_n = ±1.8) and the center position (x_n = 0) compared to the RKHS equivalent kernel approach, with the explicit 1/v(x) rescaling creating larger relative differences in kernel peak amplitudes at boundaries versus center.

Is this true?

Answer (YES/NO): YES